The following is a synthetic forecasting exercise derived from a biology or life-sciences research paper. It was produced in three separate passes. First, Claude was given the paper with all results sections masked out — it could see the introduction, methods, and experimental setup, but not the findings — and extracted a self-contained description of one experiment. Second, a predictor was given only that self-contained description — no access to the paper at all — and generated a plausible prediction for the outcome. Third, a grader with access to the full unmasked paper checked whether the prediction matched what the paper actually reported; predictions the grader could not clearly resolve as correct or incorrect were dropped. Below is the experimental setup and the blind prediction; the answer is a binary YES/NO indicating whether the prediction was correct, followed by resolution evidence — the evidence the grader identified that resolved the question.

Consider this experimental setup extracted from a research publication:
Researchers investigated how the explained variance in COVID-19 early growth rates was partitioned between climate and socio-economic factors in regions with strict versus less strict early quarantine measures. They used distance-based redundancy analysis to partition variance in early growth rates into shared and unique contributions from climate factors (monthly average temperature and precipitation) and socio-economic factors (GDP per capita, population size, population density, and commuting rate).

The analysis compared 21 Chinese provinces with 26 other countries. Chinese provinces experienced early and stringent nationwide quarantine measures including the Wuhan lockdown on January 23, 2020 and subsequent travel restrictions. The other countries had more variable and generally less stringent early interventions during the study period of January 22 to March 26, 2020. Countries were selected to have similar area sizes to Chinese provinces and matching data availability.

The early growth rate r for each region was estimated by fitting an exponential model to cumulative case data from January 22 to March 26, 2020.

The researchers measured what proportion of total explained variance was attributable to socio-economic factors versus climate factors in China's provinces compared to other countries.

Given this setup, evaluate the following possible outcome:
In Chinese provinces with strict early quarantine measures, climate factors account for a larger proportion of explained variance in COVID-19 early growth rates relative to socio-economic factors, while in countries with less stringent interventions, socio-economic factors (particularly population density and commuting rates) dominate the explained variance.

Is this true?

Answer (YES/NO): NO